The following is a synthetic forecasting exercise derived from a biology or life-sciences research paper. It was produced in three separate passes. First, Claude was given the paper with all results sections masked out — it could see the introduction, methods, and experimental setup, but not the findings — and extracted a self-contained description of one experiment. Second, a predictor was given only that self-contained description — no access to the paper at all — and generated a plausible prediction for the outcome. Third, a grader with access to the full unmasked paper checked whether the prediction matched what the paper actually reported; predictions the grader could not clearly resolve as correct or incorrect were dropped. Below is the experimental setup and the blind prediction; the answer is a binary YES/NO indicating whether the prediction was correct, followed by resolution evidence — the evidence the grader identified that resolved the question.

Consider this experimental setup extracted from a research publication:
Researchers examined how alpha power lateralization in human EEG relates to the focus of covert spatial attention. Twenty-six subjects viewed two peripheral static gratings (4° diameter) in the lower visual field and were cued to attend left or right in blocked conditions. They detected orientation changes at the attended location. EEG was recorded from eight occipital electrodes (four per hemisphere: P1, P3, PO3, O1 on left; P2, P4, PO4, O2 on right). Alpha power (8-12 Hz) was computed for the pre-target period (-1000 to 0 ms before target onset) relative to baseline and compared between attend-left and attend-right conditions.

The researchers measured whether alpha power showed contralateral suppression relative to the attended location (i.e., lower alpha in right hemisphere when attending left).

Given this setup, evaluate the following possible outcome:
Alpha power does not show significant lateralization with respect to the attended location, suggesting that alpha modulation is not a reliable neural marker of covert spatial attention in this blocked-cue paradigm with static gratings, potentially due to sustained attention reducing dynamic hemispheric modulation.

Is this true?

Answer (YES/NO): NO